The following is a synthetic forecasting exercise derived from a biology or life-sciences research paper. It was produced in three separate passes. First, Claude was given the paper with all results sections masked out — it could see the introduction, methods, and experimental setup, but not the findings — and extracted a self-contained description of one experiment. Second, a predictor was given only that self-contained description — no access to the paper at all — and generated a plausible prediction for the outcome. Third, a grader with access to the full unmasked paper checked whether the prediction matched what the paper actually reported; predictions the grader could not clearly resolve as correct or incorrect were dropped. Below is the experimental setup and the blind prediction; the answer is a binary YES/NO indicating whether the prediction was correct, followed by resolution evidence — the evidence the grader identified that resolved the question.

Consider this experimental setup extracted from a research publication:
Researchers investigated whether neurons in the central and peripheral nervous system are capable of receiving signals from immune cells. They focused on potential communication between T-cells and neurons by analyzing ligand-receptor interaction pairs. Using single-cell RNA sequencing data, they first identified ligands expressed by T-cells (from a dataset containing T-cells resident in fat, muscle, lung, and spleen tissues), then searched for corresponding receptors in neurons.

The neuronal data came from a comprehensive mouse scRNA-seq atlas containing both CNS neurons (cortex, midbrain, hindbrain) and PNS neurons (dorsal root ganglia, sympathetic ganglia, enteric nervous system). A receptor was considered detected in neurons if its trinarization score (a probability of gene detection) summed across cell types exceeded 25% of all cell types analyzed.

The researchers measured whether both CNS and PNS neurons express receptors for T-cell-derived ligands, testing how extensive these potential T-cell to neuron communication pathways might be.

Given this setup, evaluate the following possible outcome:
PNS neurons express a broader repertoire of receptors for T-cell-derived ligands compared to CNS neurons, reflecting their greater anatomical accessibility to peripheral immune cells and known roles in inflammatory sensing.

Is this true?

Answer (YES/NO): YES